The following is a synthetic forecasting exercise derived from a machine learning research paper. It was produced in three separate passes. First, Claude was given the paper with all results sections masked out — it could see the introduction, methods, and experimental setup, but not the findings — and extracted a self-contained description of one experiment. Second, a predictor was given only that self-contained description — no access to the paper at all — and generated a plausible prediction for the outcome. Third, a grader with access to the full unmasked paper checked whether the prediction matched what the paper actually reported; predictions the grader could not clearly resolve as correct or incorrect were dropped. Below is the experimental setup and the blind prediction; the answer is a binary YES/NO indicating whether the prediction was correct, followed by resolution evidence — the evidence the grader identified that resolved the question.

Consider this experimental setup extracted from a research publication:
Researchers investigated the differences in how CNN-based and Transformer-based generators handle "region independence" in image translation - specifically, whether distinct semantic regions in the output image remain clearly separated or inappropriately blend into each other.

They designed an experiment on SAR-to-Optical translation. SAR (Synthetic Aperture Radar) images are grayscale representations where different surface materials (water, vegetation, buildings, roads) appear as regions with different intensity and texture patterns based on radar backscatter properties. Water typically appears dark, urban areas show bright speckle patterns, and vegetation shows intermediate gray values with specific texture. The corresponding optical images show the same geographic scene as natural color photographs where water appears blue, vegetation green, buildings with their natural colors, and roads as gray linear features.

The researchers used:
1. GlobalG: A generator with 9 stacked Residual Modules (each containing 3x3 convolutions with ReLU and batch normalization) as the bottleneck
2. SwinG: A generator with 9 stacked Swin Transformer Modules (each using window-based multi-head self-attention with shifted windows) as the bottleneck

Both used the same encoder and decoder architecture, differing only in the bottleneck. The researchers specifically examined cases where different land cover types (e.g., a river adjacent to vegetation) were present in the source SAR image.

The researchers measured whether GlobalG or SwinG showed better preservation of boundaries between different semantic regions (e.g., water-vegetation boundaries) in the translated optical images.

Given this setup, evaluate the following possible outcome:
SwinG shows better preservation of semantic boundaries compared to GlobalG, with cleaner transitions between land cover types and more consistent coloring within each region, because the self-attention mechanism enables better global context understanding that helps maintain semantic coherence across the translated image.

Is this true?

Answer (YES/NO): YES